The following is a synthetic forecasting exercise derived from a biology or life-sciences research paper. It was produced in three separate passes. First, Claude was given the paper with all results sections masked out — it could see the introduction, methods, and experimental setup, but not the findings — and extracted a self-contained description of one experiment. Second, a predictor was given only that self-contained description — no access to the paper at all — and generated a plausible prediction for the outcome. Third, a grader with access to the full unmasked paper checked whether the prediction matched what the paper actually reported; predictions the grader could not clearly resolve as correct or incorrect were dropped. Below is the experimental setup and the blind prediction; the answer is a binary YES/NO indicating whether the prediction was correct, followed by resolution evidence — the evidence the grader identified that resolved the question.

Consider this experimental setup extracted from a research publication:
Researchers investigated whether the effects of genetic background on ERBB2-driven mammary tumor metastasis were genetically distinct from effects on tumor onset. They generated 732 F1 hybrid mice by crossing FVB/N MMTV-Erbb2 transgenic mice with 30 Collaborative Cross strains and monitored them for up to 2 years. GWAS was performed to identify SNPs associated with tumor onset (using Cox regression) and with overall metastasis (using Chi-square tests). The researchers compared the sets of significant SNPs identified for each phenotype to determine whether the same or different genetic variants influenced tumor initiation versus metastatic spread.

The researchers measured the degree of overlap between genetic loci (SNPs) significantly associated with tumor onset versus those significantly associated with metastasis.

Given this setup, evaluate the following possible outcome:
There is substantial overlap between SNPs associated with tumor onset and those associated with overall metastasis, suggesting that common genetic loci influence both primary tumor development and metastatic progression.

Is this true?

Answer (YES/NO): NO